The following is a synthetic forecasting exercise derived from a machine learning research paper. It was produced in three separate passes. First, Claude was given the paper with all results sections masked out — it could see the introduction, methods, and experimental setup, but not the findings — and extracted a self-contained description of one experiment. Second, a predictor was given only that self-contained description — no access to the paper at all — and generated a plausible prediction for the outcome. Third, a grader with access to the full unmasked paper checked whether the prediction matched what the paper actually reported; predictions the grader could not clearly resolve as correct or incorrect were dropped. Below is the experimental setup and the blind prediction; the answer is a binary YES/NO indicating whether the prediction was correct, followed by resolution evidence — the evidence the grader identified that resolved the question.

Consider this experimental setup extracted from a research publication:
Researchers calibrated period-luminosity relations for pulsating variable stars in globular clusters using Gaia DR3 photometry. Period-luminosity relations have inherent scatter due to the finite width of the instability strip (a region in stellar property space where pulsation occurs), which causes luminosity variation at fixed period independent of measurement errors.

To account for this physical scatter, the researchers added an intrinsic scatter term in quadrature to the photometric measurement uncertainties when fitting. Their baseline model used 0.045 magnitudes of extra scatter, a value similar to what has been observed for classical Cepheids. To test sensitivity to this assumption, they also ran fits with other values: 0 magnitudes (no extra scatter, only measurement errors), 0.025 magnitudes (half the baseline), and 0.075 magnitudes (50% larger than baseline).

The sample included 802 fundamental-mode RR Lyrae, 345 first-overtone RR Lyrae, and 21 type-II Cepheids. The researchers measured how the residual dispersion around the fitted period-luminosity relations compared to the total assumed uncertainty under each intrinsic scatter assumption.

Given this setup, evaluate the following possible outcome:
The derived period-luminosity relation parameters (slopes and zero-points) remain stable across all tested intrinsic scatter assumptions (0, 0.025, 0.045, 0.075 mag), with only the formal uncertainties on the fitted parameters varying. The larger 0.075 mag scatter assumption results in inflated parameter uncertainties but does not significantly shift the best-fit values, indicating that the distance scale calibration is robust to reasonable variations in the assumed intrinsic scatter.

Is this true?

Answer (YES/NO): YES